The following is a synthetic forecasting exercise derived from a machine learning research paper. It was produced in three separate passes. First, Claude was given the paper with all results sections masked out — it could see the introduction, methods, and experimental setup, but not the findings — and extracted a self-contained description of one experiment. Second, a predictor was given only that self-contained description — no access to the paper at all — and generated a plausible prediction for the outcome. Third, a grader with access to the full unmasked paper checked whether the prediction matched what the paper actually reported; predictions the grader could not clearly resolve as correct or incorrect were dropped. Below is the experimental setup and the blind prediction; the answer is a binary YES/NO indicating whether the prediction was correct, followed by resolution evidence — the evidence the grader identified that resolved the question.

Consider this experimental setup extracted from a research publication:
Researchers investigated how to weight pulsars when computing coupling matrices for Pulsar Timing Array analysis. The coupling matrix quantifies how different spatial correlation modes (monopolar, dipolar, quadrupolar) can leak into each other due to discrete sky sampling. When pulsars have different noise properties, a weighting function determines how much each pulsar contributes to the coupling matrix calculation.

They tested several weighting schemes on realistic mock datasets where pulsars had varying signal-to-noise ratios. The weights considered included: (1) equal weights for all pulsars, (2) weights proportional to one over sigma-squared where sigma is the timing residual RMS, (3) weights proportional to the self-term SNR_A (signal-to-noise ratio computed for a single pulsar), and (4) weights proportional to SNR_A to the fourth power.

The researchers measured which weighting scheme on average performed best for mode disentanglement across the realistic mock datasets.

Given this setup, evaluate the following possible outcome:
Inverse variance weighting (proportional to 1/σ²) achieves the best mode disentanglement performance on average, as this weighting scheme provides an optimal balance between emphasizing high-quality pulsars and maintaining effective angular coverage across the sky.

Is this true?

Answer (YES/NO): NO